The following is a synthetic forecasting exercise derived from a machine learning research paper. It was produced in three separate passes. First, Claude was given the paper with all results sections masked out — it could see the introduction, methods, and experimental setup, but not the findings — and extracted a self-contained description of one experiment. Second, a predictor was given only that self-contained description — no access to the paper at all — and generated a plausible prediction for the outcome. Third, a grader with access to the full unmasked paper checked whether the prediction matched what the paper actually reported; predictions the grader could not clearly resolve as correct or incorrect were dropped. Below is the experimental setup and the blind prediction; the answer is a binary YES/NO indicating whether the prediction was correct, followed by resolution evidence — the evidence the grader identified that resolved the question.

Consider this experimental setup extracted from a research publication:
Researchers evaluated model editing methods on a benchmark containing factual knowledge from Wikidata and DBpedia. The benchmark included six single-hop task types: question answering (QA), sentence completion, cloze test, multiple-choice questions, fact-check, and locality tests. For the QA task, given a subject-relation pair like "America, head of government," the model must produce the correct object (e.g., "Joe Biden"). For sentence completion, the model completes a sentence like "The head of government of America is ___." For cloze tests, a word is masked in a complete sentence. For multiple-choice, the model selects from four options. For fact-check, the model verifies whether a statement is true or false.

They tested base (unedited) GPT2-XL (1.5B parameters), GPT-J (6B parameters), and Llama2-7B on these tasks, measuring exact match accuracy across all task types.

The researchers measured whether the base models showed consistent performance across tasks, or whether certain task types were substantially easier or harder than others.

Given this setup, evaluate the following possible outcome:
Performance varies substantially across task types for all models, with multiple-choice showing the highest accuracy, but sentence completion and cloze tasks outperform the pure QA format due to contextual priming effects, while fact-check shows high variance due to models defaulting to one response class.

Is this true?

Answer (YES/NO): NO